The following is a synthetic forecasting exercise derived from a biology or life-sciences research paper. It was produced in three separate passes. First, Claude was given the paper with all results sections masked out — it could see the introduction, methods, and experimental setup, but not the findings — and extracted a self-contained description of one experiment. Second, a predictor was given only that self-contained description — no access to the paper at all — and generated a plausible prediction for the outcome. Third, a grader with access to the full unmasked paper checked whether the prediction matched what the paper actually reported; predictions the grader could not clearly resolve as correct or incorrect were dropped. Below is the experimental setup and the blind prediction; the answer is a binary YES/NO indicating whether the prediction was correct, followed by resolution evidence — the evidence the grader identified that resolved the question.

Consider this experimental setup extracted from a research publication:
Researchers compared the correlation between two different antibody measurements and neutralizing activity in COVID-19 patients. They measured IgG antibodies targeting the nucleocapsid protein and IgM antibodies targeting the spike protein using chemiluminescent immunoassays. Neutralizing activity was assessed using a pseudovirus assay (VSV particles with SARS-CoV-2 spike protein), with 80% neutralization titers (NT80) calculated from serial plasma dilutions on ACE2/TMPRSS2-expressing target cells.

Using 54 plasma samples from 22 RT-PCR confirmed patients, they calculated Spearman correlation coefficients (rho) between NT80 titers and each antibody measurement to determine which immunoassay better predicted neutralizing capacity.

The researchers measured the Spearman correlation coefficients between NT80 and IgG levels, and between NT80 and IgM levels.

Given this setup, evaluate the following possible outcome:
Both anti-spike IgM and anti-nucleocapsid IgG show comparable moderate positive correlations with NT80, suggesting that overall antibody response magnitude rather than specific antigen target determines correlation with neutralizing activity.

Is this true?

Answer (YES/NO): NO